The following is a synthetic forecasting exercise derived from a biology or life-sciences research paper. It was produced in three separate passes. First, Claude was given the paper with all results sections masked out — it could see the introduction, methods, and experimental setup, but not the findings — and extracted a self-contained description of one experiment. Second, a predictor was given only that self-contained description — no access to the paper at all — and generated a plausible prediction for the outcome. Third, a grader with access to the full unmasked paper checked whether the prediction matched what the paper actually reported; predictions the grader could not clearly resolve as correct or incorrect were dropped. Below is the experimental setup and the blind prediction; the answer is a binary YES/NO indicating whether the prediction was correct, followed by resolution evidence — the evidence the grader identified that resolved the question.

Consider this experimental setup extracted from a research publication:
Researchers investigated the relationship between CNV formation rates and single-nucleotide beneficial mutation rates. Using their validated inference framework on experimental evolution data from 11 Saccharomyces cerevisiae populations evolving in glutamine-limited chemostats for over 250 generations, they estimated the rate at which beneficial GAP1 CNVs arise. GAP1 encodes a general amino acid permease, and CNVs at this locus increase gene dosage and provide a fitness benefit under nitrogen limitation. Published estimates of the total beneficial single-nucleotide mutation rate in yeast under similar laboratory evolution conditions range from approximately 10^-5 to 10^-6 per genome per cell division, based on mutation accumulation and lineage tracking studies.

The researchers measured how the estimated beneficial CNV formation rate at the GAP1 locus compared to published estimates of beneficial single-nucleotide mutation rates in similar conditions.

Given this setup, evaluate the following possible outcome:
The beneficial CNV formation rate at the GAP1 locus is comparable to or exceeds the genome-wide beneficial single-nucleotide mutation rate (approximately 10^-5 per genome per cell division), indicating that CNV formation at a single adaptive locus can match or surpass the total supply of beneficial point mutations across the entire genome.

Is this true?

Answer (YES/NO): YES